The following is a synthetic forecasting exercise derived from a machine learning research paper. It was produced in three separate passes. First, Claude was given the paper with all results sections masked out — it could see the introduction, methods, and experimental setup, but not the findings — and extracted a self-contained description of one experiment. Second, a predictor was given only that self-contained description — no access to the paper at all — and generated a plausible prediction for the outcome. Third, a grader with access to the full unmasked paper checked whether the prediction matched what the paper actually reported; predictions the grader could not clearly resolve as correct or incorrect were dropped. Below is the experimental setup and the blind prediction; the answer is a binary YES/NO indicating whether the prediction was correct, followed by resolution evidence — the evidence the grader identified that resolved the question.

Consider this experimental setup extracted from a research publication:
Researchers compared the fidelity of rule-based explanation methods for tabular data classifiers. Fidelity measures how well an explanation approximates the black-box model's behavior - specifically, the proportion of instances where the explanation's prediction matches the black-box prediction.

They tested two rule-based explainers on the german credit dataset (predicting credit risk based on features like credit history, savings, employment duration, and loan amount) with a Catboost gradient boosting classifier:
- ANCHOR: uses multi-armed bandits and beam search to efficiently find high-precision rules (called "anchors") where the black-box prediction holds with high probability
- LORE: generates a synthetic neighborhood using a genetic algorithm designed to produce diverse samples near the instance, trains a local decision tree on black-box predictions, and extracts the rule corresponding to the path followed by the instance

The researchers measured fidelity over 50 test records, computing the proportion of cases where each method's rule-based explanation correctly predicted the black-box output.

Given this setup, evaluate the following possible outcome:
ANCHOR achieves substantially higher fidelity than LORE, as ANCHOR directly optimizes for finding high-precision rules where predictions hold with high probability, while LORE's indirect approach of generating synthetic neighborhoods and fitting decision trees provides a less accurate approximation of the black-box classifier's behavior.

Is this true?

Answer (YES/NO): NO